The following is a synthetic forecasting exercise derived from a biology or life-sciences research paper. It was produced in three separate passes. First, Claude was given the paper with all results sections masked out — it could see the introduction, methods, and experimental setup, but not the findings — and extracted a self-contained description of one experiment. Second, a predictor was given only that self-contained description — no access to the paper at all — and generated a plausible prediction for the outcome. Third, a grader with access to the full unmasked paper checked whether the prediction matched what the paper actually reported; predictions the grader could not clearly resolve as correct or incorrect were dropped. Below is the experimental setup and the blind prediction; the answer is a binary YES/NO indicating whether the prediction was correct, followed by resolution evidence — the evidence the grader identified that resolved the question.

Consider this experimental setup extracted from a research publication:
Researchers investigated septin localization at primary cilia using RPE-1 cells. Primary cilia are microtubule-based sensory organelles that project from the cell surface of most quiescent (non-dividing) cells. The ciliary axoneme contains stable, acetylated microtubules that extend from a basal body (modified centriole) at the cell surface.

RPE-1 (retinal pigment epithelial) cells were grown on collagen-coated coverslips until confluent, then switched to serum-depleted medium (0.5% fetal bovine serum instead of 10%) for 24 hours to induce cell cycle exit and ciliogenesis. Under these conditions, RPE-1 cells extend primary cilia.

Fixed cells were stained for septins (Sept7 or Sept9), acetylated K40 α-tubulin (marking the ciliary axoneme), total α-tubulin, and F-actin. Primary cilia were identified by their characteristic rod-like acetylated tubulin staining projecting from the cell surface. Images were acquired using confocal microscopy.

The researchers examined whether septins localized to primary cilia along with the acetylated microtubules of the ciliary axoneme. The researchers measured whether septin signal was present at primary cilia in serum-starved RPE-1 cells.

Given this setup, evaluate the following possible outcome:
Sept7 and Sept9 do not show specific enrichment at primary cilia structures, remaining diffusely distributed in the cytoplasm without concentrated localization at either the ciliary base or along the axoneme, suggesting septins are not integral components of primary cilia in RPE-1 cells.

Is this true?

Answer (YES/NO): NO